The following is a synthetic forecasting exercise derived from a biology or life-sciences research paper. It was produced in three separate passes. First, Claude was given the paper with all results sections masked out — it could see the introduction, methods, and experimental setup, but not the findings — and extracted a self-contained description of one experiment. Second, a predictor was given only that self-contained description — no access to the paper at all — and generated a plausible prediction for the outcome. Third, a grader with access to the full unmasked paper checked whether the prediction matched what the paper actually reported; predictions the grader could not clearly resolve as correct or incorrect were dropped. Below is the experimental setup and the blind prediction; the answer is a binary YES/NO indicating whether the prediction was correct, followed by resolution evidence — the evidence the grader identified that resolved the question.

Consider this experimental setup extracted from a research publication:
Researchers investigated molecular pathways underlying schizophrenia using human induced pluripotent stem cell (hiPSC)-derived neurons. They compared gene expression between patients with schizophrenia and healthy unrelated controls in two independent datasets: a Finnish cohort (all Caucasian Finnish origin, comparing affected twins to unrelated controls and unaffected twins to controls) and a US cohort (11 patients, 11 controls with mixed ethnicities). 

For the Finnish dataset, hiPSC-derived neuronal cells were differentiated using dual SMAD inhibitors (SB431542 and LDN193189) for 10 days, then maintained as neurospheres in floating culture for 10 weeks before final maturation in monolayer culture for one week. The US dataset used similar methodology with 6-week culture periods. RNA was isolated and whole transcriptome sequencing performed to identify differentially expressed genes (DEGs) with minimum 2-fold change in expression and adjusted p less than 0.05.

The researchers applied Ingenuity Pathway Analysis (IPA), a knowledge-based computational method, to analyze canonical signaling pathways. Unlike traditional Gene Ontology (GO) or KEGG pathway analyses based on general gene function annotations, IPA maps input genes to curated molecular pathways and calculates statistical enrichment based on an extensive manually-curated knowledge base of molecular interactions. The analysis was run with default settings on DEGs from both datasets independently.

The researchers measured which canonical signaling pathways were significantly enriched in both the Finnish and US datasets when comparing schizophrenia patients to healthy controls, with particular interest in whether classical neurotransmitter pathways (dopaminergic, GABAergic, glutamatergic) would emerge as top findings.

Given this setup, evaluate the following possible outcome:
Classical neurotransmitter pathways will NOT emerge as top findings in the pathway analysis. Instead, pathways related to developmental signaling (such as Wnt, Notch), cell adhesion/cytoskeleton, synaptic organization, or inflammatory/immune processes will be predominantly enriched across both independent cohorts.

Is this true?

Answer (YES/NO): NO